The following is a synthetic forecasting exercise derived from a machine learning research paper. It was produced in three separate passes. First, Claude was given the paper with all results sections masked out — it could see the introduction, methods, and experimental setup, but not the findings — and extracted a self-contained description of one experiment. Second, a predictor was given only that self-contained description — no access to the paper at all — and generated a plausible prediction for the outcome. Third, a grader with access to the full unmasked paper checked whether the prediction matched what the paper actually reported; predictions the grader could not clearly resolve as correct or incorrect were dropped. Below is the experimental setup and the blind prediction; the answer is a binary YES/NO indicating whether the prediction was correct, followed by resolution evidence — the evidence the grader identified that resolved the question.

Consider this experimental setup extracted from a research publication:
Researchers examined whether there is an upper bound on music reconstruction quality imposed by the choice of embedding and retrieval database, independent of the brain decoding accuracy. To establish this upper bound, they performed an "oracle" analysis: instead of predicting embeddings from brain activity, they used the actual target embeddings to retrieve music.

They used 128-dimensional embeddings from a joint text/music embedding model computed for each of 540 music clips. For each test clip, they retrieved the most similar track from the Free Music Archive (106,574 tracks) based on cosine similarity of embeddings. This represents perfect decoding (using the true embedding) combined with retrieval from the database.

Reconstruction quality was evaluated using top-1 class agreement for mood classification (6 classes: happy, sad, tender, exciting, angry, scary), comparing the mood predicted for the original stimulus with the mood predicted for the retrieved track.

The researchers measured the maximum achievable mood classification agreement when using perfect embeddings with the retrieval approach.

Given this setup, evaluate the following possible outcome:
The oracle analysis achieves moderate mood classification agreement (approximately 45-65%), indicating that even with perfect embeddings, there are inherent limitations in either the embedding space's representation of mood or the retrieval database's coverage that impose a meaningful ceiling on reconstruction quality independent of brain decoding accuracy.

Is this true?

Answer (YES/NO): NO